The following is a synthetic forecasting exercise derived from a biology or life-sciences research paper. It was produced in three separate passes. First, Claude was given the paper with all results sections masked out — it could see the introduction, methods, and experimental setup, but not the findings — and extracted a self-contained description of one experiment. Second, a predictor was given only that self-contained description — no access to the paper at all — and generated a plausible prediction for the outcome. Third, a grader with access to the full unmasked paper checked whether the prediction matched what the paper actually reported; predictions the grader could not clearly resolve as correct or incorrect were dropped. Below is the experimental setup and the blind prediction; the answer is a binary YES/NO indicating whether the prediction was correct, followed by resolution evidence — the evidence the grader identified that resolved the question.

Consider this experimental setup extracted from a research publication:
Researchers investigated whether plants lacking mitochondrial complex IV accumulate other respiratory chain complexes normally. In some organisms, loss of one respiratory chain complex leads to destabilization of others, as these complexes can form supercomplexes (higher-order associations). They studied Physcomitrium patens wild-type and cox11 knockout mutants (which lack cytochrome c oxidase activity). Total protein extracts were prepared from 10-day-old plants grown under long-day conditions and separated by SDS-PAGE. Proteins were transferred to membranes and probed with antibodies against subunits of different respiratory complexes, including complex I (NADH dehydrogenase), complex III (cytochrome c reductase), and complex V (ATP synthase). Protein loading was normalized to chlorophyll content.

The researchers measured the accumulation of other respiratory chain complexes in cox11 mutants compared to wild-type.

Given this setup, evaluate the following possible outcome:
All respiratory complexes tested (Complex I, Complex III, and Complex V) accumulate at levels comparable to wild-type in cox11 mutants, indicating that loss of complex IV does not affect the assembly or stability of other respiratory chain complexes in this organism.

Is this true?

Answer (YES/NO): NO